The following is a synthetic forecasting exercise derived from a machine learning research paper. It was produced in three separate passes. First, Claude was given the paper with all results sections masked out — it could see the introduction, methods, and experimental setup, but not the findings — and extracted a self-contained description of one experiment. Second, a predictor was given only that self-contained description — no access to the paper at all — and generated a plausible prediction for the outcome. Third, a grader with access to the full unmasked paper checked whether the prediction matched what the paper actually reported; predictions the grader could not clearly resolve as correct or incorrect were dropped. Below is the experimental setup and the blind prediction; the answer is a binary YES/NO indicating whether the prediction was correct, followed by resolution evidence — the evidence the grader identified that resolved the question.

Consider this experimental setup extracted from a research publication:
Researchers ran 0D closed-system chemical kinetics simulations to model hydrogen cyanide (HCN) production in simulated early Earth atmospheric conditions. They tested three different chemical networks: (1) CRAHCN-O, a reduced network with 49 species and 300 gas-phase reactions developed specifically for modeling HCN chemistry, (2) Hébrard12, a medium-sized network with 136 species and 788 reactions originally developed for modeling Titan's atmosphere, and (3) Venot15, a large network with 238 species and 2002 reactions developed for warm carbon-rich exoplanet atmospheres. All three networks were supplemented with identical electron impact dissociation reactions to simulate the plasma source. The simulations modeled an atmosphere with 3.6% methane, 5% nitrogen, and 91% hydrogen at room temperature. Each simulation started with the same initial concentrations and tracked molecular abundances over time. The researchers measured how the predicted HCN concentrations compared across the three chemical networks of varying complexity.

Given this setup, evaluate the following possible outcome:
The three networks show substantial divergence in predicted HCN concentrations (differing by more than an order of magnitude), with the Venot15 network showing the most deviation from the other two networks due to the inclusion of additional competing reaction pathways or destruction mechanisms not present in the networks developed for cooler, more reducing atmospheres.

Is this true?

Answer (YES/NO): NO